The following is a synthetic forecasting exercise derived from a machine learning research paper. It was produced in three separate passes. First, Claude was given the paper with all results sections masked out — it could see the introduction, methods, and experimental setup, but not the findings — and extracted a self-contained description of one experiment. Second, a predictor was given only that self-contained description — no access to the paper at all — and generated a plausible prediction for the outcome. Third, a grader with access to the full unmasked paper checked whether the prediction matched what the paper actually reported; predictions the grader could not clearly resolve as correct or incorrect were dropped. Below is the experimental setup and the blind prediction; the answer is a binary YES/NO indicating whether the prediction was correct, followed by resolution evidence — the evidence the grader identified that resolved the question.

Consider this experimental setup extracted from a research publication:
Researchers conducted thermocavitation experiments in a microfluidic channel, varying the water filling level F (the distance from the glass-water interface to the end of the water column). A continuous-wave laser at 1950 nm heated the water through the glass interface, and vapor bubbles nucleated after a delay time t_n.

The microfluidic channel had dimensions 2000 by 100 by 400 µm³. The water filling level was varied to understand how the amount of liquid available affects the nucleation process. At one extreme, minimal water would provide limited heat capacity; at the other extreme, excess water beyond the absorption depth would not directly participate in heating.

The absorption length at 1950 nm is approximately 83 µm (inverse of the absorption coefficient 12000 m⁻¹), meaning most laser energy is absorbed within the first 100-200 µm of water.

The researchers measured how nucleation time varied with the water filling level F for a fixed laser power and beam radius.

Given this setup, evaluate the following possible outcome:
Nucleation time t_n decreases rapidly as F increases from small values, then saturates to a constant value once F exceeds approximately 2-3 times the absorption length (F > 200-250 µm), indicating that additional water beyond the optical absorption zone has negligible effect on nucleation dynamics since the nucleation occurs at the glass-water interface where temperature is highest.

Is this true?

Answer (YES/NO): YES